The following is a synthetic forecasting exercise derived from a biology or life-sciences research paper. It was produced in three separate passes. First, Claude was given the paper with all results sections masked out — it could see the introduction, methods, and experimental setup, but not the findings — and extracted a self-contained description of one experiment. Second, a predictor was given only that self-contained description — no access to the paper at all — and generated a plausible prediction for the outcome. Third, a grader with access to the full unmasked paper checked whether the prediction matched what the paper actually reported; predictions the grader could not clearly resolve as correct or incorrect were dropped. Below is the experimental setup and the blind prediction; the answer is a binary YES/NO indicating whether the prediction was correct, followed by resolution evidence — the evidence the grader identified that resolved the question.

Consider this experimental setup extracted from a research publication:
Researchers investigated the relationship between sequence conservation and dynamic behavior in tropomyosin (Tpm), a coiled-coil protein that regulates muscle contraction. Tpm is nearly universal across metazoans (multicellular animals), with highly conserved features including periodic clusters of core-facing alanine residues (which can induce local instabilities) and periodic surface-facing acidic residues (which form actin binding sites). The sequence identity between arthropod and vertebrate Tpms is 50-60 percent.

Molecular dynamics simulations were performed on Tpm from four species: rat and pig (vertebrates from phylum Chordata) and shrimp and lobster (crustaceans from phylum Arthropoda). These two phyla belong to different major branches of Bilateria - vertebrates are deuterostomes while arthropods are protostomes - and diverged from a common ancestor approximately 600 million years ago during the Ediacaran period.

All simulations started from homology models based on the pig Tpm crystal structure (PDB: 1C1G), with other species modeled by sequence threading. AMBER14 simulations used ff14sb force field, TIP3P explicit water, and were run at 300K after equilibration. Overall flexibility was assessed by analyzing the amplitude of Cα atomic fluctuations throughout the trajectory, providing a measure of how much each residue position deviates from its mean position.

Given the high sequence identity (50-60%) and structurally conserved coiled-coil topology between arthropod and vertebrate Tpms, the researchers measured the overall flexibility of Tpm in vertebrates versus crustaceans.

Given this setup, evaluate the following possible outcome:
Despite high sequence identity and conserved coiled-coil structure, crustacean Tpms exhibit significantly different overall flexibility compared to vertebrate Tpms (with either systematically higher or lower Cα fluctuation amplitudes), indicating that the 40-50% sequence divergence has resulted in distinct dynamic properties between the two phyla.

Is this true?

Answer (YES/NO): YES